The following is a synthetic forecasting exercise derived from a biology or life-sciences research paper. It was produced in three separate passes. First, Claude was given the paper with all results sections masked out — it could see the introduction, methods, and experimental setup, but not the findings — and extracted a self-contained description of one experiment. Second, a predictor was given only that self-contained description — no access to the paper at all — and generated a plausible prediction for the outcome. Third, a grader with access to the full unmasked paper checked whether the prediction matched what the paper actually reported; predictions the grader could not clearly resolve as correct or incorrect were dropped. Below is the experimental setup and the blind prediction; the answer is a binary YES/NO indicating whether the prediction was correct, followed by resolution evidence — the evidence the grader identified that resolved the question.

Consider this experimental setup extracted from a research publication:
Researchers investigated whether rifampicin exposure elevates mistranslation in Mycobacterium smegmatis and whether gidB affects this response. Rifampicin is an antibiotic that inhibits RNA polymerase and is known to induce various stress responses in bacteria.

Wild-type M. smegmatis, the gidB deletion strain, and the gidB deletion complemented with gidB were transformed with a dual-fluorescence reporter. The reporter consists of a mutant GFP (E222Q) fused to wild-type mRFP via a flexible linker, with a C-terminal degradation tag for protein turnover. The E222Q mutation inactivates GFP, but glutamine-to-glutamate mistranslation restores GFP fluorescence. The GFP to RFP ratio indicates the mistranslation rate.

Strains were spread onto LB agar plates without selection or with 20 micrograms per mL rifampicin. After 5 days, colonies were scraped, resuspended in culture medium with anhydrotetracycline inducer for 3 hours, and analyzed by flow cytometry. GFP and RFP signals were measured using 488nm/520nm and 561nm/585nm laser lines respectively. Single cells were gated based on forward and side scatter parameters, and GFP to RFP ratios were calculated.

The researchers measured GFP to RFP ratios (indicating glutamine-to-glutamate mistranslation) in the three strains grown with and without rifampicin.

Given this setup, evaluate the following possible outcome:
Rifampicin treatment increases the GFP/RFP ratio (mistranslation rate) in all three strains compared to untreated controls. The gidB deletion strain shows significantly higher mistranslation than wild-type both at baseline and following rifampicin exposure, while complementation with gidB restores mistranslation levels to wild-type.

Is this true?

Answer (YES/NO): NO